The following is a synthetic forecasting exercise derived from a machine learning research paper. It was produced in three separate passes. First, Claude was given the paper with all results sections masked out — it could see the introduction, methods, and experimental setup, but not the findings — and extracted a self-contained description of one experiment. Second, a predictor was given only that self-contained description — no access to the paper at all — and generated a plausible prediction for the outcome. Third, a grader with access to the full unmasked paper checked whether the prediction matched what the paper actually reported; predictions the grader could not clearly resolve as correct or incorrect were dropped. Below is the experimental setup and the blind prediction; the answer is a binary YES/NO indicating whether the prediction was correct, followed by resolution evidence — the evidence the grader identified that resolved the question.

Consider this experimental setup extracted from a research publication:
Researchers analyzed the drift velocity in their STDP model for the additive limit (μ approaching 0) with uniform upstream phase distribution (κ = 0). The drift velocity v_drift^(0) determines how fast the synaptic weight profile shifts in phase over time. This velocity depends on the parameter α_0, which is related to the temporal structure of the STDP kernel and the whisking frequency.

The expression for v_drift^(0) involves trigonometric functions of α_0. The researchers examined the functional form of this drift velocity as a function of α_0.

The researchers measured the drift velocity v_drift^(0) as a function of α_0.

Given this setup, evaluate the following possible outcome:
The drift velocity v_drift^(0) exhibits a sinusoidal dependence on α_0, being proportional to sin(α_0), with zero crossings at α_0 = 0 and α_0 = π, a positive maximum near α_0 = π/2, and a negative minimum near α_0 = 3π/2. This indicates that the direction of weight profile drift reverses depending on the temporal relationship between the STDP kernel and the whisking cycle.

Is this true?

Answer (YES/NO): NO